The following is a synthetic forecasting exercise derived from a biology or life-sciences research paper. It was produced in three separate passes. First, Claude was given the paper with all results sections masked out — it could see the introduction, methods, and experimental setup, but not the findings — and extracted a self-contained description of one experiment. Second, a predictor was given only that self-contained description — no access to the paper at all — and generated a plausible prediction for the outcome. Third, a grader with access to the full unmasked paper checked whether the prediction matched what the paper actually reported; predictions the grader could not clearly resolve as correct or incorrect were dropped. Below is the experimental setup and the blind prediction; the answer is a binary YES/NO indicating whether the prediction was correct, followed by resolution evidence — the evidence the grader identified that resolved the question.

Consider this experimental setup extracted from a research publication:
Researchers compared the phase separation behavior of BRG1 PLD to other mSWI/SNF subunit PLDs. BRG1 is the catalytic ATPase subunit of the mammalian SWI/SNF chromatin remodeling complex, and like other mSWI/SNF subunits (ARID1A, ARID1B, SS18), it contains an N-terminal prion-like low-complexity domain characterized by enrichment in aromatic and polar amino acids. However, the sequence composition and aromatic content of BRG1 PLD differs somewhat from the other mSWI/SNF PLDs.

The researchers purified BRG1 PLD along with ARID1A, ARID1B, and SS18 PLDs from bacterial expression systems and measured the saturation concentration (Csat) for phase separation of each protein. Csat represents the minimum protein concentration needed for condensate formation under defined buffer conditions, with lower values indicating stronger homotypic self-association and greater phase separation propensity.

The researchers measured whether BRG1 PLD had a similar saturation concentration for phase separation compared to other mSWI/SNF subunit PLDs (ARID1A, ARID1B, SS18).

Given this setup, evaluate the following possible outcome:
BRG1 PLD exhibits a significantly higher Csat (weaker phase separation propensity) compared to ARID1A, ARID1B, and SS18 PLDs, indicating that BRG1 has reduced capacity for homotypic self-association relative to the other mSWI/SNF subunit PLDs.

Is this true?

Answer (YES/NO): YES